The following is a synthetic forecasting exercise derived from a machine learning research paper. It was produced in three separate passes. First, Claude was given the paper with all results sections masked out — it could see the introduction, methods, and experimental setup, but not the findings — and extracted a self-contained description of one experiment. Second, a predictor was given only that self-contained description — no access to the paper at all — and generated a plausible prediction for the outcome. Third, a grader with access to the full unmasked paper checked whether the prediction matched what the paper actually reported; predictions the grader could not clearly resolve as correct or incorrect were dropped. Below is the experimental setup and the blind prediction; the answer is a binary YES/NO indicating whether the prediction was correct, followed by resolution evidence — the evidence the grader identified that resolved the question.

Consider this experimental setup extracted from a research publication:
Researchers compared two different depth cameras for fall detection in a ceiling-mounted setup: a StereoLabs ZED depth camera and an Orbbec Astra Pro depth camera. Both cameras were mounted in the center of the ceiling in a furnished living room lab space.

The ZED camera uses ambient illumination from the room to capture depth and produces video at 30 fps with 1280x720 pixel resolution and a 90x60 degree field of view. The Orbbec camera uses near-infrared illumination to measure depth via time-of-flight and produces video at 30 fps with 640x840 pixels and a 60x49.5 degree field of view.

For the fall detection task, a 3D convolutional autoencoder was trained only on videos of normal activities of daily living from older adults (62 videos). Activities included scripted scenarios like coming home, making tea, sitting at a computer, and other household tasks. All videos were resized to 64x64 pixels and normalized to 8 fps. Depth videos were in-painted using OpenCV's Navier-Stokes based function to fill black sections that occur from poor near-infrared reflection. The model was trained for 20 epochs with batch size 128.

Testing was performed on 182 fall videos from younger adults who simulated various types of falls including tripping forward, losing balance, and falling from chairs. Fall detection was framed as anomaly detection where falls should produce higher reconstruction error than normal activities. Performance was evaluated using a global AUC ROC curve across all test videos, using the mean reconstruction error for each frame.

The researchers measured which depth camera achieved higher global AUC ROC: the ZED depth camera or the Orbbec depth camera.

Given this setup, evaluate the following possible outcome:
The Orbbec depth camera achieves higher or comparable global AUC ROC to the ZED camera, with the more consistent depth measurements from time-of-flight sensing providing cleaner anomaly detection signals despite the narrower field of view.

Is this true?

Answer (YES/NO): NO